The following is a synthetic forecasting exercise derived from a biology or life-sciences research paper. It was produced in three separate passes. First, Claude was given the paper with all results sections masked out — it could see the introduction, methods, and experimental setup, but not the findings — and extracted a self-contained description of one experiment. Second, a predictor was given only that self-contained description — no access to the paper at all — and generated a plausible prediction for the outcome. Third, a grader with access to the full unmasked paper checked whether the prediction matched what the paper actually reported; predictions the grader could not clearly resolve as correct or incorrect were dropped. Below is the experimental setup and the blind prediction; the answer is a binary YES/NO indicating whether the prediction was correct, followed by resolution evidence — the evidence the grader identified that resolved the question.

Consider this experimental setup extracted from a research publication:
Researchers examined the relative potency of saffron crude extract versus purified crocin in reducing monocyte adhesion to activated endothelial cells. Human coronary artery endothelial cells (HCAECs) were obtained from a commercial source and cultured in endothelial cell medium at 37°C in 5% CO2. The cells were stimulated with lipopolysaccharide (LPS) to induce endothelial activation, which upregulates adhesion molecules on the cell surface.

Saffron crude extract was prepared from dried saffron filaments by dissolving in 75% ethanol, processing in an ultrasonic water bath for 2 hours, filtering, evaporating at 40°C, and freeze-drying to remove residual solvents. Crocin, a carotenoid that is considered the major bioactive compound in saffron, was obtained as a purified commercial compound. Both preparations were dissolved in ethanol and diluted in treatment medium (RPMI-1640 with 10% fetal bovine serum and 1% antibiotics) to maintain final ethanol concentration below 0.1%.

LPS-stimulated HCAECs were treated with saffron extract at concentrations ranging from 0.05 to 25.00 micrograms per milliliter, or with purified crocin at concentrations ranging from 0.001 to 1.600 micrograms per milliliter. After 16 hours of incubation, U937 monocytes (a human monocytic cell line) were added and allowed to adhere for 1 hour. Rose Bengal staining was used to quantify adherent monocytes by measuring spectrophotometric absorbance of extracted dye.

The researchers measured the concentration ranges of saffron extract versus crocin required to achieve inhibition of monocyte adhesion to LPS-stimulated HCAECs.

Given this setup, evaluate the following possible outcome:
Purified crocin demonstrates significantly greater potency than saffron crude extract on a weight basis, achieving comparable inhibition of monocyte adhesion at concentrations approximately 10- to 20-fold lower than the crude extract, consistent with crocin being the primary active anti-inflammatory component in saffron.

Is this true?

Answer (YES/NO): NO